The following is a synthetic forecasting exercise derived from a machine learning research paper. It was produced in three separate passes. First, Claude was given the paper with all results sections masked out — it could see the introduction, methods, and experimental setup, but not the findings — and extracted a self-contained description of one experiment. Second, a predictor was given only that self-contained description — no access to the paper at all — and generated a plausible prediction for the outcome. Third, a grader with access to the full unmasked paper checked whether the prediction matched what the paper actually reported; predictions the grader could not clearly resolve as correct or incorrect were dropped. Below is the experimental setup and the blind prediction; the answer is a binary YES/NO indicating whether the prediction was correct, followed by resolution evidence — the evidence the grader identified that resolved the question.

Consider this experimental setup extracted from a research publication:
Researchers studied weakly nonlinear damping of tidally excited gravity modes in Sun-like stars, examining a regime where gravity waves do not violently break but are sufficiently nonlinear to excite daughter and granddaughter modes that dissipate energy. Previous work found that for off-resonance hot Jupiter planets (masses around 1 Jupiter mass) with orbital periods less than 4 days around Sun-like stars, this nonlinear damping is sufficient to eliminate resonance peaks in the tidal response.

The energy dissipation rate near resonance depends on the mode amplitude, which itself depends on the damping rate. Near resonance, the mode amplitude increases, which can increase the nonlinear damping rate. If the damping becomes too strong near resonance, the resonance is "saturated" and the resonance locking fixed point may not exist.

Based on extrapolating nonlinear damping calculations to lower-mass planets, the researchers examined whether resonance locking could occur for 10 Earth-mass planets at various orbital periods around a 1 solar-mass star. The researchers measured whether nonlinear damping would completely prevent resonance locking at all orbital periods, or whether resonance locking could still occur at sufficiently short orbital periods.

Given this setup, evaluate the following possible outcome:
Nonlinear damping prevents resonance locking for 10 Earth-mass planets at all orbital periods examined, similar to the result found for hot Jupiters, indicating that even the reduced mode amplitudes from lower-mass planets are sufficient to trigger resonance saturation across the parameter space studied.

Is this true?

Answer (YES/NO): NO